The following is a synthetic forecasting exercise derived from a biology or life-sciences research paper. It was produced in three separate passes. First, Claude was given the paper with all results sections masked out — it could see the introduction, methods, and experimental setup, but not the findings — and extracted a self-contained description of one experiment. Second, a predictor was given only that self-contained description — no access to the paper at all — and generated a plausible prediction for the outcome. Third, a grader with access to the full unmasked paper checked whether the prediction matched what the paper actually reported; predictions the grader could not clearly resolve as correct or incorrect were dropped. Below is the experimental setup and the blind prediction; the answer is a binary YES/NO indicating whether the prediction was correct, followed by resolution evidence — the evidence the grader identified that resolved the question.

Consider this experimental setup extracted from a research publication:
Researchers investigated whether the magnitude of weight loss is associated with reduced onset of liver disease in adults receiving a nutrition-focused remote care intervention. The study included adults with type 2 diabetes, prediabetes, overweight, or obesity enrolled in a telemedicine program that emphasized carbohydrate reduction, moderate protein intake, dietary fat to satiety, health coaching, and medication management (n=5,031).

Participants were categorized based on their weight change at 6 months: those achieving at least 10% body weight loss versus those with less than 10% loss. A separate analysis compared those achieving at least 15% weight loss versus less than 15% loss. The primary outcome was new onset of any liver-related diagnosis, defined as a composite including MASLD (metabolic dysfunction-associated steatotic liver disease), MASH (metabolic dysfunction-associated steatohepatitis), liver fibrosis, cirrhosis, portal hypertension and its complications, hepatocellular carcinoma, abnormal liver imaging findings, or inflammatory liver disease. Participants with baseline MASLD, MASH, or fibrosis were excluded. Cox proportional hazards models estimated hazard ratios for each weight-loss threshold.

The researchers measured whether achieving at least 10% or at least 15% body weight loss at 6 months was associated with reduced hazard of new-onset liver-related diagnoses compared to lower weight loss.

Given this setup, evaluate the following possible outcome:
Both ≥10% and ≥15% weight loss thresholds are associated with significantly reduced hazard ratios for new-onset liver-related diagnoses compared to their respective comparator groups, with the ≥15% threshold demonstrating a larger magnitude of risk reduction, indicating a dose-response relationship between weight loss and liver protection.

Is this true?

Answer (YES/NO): NO